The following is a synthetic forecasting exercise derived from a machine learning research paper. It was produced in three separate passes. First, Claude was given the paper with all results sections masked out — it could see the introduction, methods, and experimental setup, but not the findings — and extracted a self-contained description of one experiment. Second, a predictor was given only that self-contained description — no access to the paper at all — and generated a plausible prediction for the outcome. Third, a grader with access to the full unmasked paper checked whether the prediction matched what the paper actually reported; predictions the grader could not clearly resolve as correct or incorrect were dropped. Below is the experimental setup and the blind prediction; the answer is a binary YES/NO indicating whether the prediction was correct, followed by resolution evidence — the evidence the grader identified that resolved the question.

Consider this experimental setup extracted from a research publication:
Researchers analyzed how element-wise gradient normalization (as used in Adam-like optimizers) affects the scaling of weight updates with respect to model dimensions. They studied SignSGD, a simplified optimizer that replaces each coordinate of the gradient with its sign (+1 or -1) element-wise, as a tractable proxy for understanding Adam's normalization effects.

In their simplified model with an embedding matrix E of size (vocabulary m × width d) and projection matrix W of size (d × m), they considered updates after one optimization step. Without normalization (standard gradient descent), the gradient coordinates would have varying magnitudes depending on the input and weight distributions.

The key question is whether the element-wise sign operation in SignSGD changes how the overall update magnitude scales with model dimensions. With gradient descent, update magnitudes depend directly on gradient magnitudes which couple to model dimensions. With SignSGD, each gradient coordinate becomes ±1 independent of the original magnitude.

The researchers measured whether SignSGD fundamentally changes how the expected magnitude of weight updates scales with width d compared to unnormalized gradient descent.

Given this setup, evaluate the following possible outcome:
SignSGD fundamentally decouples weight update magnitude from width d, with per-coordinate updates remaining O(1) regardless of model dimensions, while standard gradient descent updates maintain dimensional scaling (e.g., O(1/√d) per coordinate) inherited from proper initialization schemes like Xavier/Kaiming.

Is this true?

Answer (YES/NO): NO